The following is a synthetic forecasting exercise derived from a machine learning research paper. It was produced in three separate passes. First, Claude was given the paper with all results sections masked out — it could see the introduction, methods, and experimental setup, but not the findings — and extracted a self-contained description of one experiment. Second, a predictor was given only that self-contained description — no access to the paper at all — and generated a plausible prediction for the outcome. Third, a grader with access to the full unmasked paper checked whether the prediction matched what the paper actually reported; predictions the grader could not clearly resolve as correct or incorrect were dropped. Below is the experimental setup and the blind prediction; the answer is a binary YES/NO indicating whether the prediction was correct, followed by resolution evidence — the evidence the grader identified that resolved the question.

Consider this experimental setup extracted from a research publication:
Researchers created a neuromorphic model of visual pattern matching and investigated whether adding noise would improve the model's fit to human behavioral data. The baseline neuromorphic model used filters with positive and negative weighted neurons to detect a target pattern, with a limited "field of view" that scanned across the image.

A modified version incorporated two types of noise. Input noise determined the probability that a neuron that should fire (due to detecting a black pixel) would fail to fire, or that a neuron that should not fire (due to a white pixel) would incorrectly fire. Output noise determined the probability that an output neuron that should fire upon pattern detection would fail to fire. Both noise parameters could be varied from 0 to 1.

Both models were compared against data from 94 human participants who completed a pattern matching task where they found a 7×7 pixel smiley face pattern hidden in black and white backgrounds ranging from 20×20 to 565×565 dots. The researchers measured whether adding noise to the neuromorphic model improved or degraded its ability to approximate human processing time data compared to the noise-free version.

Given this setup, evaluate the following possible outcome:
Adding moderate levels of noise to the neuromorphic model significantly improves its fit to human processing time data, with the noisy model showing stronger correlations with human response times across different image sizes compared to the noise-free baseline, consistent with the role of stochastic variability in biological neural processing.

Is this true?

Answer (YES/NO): NO